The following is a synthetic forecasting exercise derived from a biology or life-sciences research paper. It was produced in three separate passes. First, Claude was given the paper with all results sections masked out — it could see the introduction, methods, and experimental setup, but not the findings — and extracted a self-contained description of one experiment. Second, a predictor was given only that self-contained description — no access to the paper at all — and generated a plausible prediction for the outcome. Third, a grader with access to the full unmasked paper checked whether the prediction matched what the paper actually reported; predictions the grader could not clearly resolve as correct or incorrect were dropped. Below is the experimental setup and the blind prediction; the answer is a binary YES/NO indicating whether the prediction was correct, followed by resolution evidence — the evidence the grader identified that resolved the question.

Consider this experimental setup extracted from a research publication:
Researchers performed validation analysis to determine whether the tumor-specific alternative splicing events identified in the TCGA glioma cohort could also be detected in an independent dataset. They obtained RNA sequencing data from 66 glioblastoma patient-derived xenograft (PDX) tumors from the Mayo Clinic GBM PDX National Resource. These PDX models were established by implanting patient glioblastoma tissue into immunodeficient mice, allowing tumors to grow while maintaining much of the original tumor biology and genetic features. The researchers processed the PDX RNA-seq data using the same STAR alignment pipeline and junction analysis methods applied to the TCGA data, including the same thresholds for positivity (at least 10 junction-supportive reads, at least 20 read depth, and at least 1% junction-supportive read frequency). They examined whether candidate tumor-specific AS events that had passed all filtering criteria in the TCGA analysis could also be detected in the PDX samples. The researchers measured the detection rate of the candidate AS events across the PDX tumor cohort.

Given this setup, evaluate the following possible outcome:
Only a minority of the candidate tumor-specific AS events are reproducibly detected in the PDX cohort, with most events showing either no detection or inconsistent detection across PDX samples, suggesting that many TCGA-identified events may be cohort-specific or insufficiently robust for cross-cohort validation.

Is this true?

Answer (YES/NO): NO